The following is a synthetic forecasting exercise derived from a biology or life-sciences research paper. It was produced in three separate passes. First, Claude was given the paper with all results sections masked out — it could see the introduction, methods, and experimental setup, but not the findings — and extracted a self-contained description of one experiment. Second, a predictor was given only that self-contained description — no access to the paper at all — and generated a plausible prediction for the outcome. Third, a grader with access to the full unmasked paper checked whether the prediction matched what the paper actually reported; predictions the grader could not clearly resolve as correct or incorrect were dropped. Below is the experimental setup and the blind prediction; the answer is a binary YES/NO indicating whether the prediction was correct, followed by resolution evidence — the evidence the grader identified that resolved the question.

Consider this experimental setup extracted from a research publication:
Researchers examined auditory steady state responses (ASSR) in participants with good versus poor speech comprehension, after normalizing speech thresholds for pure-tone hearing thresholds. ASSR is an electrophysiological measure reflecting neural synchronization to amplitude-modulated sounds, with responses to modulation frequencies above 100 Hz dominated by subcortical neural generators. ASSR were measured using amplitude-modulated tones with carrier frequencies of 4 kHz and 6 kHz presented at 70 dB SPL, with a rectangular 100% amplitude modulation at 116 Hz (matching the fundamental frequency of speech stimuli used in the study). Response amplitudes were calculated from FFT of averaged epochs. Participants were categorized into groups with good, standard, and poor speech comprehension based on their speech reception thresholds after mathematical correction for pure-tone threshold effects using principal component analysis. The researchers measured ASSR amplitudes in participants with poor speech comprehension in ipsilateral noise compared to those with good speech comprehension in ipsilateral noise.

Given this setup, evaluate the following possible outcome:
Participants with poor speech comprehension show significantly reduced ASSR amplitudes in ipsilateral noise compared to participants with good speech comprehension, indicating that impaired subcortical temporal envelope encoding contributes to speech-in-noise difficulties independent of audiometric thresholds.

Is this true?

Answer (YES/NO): NO